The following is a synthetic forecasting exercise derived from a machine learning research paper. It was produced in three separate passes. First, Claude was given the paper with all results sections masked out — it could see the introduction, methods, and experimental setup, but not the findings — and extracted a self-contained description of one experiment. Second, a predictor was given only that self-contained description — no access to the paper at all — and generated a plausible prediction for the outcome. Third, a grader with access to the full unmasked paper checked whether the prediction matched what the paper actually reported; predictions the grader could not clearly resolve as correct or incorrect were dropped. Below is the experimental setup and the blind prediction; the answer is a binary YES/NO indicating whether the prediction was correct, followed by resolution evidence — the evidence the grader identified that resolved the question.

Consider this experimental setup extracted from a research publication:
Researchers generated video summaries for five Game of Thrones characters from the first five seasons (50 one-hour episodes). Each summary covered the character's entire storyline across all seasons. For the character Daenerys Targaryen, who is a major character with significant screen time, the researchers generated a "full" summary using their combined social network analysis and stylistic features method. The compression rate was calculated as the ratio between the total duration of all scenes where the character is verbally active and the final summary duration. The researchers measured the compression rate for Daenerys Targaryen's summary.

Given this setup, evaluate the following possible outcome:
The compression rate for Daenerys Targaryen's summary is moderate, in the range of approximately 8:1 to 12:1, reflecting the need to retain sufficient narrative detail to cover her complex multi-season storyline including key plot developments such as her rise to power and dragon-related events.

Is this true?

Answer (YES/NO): NO